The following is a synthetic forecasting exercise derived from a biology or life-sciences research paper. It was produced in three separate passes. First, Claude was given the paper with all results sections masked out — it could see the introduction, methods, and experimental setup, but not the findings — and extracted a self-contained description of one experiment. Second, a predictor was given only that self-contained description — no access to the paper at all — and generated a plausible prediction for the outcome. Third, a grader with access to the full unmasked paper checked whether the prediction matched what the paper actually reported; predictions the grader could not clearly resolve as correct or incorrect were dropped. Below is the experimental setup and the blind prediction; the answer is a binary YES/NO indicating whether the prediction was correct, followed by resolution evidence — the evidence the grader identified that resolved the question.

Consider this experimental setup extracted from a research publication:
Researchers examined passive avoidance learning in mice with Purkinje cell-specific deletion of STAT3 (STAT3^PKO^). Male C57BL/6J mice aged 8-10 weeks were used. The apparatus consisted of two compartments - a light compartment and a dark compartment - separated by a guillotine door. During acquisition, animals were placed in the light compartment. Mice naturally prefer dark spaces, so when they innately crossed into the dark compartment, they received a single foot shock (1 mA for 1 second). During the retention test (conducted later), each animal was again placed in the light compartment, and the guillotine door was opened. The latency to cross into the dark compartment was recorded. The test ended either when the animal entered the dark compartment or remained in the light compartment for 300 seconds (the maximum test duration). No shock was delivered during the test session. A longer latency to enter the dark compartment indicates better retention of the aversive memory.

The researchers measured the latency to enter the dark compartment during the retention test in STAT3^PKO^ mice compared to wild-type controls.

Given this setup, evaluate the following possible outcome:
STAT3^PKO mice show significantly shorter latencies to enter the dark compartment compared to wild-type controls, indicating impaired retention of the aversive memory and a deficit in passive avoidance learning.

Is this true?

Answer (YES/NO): NO